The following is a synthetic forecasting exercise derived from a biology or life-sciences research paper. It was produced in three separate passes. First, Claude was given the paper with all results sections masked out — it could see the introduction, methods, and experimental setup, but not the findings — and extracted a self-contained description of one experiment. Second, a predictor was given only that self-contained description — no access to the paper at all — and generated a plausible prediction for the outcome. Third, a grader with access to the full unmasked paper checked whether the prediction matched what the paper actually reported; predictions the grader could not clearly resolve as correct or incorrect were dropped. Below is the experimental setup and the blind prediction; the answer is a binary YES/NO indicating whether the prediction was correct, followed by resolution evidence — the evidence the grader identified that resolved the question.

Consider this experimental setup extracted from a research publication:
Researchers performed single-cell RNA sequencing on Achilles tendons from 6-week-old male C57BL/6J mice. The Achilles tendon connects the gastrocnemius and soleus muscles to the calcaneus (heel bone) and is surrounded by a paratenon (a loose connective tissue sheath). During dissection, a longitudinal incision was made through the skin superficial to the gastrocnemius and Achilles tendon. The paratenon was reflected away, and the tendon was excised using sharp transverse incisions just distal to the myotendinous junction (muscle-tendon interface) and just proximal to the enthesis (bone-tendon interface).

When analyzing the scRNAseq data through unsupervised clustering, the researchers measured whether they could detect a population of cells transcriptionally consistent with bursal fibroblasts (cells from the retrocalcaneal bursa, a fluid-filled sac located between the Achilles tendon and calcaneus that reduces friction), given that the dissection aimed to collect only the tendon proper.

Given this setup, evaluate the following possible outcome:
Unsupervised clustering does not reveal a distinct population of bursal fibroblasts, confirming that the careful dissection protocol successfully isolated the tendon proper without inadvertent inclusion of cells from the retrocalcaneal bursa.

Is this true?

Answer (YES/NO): NO